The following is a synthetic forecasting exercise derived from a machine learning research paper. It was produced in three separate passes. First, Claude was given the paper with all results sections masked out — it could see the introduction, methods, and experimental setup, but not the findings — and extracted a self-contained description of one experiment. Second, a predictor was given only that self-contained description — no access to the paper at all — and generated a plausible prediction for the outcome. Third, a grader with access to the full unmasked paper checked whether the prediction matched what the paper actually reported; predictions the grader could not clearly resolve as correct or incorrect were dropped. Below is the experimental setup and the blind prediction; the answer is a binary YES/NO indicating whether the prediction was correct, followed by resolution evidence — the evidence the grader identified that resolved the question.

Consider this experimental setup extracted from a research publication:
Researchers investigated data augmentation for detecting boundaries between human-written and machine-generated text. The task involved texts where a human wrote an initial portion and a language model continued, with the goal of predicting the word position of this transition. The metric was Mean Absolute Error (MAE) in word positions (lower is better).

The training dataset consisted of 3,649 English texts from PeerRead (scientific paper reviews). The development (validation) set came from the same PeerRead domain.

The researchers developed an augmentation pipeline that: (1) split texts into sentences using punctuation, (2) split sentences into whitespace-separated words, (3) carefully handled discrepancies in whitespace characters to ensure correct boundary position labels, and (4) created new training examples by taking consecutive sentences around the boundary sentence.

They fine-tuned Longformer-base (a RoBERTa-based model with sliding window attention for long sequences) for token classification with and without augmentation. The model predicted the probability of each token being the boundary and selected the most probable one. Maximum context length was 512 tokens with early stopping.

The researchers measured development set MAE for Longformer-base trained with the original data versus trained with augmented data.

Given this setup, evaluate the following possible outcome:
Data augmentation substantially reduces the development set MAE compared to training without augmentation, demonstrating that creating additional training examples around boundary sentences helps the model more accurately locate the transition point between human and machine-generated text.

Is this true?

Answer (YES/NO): NO